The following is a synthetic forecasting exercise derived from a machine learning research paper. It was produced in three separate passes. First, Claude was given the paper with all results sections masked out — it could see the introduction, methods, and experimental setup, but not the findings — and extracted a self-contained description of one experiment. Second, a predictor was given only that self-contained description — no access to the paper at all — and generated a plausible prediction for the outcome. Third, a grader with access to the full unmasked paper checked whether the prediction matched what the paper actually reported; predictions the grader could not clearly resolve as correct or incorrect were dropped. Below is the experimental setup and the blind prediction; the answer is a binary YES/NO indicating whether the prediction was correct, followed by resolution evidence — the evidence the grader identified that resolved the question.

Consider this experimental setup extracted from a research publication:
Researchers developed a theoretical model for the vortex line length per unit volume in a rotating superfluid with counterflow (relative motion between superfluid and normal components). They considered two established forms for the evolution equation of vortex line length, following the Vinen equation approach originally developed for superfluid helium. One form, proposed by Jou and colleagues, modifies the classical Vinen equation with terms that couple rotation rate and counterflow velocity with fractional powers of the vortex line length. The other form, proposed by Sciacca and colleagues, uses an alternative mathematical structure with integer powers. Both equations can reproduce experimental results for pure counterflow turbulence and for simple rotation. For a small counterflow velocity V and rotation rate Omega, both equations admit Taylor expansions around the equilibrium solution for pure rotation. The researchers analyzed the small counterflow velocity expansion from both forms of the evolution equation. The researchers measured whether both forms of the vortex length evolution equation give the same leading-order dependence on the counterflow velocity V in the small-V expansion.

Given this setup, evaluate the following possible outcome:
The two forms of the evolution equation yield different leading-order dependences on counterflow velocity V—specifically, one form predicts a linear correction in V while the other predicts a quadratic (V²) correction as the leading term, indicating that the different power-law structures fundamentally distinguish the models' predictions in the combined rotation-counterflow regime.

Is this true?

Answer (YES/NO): NO